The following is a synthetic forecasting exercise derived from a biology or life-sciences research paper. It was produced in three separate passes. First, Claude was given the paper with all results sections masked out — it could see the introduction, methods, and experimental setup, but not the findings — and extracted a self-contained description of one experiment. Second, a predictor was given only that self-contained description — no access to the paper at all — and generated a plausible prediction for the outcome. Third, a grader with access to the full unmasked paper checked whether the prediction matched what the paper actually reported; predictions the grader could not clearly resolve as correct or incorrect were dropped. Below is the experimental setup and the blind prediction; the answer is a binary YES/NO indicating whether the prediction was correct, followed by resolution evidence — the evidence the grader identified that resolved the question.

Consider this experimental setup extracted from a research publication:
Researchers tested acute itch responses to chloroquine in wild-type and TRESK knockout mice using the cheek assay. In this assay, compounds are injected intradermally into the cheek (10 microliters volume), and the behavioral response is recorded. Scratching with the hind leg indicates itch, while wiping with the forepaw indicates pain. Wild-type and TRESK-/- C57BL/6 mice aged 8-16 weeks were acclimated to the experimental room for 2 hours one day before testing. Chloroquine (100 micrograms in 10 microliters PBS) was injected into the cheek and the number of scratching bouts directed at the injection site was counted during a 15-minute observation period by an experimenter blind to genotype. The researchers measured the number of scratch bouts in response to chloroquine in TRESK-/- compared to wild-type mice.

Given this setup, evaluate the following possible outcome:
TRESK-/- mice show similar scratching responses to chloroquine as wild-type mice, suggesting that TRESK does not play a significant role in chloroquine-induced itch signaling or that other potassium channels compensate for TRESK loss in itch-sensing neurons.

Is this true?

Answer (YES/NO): NO